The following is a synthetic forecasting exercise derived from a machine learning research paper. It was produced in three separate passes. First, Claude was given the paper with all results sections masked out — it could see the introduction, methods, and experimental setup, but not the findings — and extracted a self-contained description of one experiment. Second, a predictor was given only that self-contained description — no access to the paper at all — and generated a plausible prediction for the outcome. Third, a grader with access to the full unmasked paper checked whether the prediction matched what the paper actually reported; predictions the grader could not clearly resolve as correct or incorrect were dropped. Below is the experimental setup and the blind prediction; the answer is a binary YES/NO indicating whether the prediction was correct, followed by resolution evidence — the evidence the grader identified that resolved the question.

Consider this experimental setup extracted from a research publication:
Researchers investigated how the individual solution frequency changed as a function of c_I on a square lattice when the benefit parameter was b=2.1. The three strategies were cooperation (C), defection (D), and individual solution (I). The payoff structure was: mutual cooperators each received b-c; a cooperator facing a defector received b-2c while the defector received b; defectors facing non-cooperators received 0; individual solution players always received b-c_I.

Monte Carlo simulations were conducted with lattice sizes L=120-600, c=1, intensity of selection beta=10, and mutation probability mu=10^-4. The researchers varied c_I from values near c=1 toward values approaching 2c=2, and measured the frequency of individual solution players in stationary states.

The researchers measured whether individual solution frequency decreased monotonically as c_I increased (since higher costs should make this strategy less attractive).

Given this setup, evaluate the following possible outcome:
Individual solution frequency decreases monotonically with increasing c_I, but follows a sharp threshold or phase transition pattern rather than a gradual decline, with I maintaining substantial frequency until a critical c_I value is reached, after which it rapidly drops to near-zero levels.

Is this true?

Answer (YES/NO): NO